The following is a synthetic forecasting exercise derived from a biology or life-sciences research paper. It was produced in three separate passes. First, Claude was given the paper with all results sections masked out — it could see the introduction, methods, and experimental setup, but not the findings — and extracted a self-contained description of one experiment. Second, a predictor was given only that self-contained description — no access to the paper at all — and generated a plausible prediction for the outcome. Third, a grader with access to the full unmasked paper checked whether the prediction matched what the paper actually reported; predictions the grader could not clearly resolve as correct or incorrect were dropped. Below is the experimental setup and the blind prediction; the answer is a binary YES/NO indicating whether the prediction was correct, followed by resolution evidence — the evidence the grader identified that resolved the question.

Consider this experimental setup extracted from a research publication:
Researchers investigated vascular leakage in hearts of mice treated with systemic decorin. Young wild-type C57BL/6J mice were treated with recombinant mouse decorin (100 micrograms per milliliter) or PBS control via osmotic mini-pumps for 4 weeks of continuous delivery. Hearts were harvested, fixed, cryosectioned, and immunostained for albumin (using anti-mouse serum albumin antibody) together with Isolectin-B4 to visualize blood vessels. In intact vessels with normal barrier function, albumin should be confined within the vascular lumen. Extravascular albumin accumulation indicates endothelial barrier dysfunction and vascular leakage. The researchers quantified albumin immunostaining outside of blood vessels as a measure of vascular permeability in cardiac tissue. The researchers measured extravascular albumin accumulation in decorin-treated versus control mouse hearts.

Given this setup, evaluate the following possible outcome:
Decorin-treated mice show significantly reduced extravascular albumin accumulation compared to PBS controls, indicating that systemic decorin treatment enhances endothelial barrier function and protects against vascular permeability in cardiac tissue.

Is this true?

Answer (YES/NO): NO